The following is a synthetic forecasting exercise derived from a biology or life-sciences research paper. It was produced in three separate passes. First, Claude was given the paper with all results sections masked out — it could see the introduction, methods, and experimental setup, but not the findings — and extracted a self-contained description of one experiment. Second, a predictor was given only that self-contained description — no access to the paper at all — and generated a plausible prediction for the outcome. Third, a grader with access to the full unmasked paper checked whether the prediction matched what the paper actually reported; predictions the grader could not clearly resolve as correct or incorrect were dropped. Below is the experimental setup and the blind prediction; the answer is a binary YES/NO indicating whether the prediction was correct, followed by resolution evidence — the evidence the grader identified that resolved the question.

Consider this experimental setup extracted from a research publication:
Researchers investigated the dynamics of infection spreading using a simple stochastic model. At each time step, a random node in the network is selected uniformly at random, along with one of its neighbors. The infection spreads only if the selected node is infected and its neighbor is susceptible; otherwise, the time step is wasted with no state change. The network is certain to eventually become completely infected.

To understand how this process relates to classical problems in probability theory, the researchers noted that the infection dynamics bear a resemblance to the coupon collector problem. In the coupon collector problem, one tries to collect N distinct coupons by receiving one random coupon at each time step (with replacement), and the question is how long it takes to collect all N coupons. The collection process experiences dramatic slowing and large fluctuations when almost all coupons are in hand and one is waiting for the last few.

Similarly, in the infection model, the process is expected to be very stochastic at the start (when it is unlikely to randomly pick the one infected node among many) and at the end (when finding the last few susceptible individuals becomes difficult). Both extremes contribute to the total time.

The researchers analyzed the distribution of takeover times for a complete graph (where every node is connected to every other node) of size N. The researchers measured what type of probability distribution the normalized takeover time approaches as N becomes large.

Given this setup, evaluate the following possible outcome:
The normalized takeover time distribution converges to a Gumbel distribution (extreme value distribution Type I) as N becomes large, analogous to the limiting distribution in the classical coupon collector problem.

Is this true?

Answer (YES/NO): NO